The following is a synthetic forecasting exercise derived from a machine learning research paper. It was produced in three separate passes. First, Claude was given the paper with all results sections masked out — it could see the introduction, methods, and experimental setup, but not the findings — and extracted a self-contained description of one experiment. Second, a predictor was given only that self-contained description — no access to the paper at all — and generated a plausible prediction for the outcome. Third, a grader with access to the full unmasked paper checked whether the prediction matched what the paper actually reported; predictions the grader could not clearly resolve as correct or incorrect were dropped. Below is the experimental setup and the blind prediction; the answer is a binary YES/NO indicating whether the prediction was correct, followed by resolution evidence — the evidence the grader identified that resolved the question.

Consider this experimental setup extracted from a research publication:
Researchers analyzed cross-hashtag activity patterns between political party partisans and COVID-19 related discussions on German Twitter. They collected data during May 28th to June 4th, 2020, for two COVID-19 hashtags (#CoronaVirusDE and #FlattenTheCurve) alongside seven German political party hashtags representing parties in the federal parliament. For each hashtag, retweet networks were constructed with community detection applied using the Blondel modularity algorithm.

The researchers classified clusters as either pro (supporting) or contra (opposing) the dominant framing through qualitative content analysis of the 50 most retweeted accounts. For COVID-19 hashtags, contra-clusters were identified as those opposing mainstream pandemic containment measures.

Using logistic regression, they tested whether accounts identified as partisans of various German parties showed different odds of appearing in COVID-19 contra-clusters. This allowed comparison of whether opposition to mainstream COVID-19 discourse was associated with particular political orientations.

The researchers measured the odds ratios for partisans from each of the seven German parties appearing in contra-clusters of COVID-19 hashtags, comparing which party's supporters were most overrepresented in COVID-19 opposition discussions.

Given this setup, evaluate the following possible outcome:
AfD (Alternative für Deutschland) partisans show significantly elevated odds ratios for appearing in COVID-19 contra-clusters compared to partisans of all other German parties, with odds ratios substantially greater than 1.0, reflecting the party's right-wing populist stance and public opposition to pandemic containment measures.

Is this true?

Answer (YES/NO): YES